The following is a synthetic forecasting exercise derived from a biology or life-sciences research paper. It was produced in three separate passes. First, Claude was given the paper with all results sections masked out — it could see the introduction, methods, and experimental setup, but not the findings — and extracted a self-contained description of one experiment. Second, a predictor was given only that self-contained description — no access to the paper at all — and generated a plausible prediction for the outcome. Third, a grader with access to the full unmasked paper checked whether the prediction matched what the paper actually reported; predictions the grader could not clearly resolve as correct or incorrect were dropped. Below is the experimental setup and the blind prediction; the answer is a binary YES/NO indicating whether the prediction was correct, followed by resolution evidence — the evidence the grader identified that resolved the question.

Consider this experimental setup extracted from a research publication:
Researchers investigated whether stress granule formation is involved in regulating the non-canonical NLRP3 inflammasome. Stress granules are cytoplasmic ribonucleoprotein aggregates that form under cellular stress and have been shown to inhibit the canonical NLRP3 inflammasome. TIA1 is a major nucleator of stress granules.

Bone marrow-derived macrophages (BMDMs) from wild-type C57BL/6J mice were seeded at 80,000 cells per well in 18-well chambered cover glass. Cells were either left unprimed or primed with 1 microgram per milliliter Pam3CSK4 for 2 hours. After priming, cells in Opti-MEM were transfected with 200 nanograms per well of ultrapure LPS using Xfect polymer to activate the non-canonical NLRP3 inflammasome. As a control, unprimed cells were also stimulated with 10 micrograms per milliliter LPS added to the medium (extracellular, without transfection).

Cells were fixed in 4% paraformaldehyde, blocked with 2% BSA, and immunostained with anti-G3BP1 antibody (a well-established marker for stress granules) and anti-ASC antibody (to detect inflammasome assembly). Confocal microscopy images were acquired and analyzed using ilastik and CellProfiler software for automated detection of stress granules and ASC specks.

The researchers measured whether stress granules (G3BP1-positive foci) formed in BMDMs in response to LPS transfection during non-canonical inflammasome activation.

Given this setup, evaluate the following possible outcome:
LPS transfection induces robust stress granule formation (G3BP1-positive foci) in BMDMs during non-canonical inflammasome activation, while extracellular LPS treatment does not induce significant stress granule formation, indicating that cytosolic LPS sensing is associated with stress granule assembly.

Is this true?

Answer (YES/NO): NO